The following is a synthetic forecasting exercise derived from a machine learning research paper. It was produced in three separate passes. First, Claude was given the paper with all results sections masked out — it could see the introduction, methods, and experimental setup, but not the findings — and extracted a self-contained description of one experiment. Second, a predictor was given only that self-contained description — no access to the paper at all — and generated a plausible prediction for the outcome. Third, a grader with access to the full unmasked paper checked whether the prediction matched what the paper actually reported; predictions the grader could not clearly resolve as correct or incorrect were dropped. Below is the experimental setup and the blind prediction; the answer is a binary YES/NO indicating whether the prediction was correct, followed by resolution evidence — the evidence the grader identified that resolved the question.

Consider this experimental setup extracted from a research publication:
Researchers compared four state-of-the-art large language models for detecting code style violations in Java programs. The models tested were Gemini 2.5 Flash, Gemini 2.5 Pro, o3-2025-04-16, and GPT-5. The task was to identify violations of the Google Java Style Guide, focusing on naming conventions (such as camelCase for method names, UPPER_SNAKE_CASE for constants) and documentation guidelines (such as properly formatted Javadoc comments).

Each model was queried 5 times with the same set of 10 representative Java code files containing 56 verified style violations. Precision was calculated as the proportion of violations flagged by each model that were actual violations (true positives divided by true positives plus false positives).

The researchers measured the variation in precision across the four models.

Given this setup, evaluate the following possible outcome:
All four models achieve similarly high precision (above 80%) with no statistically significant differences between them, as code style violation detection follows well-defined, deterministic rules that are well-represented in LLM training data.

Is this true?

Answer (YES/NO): YES